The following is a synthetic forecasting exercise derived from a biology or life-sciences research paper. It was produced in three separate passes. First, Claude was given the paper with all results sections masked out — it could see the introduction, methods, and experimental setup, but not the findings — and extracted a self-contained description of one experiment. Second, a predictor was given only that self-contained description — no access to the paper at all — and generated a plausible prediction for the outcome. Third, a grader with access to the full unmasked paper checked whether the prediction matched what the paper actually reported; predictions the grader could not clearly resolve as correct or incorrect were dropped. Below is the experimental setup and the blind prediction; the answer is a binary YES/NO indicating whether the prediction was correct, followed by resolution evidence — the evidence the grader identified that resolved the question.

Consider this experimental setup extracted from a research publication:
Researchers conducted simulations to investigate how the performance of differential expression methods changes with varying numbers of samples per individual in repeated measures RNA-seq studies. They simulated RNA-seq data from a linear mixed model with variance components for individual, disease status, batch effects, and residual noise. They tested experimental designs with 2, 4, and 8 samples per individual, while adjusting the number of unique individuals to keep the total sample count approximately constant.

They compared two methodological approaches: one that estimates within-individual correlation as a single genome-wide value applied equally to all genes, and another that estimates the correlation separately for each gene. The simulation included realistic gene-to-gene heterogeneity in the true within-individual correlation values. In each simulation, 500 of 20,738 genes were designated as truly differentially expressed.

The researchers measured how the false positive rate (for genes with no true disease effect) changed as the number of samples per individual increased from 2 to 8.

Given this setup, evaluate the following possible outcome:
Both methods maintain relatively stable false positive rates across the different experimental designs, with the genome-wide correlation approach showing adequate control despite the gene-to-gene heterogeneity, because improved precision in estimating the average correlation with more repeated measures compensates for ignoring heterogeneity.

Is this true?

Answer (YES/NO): NO